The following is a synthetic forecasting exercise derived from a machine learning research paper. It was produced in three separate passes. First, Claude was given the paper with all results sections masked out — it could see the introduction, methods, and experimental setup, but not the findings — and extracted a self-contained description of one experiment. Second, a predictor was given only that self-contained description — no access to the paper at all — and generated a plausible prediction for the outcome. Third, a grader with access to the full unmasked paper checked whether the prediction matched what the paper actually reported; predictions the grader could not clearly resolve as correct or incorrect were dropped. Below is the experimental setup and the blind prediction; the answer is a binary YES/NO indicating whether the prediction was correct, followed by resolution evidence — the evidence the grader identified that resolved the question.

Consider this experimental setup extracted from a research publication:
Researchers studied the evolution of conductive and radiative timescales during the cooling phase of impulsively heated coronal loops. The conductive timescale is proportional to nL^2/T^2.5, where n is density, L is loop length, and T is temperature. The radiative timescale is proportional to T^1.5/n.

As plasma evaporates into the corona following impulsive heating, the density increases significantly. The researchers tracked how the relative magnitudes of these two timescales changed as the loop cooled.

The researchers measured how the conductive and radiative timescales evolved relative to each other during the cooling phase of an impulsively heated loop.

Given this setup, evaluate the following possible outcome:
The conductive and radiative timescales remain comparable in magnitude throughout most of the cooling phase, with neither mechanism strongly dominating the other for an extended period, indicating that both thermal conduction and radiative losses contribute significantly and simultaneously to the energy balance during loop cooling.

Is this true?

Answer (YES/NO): NO